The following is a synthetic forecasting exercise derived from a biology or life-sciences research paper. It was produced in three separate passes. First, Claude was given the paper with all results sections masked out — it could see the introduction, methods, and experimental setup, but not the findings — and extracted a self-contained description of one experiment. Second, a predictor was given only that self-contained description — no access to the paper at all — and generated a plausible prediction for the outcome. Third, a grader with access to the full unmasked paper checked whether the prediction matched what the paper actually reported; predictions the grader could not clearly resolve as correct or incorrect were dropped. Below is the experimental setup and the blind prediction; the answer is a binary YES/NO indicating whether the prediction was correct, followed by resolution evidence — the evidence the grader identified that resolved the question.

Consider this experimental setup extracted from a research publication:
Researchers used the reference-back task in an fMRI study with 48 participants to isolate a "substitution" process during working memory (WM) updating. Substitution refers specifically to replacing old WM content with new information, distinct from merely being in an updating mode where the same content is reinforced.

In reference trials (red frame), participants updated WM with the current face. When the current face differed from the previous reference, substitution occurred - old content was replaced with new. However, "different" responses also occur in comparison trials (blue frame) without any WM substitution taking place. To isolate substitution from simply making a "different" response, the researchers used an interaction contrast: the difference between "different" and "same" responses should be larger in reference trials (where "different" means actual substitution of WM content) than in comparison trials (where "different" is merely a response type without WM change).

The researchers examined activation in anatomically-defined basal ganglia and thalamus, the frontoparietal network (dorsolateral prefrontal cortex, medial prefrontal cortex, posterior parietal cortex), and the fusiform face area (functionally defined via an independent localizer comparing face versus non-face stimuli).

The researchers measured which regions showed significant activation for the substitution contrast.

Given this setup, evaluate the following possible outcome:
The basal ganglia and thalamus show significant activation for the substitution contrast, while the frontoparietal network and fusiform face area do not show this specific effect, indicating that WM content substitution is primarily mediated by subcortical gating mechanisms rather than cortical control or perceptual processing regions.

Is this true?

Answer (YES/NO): NO